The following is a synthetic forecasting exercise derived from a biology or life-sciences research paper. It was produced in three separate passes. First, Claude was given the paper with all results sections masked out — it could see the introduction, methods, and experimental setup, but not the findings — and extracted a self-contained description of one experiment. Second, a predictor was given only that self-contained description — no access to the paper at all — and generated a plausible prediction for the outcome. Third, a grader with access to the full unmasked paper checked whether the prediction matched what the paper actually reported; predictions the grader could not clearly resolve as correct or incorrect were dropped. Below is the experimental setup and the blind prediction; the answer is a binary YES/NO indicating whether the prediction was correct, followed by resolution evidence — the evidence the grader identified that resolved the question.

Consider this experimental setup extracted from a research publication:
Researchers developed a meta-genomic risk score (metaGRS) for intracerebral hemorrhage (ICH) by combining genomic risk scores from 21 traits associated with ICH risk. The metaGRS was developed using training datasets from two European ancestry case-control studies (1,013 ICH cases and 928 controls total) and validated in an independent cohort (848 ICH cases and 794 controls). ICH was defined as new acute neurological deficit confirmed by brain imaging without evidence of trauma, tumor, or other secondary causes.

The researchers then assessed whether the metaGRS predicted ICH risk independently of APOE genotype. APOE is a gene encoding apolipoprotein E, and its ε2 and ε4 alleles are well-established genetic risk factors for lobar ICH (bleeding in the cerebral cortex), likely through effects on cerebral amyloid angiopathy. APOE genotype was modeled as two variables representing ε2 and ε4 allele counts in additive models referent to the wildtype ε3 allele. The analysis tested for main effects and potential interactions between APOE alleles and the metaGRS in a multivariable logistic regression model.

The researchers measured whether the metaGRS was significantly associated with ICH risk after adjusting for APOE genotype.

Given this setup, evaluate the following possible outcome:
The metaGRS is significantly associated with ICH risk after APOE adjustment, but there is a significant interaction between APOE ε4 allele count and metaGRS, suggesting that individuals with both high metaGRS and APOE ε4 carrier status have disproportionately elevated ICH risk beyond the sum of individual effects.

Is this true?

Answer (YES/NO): NO